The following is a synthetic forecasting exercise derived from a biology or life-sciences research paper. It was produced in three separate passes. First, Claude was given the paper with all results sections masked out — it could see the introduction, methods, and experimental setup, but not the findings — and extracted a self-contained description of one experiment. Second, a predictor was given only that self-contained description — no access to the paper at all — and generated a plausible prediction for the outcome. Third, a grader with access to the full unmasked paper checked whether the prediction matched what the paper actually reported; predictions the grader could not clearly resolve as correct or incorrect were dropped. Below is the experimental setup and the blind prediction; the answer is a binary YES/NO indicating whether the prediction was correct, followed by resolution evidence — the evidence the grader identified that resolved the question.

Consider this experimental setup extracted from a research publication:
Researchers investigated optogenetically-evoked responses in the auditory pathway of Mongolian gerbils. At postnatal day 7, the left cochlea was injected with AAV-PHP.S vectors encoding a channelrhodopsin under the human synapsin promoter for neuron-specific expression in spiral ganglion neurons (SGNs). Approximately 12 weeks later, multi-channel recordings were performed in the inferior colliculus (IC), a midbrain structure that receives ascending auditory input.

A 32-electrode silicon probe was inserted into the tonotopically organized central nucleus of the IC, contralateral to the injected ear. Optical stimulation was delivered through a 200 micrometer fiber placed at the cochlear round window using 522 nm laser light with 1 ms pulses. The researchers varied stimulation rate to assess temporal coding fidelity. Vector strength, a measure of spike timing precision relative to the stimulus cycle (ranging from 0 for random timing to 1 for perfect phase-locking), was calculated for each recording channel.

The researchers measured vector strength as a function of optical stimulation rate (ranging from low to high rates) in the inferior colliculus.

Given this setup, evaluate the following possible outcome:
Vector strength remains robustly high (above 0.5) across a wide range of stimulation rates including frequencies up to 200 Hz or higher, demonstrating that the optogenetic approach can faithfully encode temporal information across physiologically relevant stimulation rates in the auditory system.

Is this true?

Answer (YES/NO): NO